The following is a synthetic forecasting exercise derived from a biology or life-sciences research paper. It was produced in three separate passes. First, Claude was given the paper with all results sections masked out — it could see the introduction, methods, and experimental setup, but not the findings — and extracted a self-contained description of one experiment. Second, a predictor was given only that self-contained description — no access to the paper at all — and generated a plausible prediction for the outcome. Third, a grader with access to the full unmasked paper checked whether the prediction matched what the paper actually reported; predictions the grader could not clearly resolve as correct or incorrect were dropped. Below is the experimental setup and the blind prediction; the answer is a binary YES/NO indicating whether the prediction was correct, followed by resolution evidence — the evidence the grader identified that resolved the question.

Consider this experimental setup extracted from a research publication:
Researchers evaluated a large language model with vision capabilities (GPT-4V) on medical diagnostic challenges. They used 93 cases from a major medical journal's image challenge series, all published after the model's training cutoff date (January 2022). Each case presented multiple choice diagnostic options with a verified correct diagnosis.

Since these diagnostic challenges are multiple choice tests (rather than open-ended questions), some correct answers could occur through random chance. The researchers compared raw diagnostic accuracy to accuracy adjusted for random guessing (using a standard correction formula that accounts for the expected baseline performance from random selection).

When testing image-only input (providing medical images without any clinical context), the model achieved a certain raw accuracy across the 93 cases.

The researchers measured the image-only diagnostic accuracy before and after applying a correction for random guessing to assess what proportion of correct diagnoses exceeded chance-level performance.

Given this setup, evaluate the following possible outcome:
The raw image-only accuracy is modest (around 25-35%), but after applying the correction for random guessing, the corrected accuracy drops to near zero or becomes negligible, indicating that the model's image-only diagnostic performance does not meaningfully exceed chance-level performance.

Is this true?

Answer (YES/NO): NO